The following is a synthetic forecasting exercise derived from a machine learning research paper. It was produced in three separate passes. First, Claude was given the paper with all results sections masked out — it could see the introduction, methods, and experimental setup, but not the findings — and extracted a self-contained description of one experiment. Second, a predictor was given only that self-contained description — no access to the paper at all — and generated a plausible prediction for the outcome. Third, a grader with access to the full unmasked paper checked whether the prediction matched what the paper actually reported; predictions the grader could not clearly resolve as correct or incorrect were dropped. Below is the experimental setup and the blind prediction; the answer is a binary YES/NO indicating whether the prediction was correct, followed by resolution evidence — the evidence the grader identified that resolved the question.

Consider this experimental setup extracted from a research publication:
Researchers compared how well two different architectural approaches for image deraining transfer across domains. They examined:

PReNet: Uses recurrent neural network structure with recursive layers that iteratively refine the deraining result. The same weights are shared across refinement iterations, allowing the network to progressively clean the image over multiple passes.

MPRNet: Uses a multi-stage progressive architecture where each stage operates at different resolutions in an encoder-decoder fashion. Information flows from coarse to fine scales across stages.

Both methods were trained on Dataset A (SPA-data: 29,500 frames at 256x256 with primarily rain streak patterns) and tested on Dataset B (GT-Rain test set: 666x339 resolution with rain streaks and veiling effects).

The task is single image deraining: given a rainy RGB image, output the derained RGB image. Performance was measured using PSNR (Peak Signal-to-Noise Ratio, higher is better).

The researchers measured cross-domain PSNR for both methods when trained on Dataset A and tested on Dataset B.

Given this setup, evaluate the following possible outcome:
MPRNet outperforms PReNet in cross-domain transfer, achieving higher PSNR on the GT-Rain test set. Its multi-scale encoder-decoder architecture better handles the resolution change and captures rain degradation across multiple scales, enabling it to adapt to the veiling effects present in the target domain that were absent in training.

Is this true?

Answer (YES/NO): NO